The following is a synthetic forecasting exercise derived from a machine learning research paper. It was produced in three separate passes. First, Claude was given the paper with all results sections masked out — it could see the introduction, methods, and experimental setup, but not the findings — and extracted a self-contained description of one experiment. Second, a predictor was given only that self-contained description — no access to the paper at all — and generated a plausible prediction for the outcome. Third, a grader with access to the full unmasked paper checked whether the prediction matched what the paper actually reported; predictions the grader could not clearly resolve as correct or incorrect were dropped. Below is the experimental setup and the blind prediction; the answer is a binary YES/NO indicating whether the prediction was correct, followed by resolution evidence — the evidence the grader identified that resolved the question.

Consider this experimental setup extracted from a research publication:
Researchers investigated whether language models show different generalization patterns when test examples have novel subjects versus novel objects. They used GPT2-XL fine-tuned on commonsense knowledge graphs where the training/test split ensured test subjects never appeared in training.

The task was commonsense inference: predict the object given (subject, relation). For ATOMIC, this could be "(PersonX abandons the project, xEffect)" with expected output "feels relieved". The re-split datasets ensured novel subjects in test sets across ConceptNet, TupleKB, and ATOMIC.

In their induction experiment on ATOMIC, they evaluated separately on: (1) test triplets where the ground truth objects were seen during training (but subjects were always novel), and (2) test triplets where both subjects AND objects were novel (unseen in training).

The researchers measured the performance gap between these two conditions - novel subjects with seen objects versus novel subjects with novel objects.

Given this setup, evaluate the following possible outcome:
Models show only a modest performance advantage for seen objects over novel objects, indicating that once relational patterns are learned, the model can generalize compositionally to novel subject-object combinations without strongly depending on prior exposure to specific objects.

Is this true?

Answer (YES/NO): NO